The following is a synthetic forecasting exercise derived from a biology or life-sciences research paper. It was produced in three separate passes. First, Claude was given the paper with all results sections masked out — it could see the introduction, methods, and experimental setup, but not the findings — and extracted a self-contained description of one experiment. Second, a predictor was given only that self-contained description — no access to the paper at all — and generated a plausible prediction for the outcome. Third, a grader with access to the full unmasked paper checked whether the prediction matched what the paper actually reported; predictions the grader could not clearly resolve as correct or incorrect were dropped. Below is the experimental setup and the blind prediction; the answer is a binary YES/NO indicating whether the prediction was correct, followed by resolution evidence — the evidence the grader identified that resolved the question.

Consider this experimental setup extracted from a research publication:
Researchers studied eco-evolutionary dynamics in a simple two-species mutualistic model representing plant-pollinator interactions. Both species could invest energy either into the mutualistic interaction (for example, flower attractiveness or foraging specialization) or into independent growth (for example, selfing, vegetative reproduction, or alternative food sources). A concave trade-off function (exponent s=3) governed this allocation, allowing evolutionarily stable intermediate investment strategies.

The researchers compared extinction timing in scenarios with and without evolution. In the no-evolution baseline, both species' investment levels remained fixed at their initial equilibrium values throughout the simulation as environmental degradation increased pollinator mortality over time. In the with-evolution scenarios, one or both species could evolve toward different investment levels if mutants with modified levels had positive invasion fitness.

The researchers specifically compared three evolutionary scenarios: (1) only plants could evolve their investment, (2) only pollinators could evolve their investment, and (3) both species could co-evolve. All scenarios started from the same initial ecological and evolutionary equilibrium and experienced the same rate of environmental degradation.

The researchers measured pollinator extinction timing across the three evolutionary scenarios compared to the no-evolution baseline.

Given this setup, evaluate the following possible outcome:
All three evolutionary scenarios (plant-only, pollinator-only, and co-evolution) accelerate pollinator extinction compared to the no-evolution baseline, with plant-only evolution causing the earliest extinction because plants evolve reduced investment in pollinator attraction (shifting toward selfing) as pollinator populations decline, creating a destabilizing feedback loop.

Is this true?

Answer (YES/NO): NO